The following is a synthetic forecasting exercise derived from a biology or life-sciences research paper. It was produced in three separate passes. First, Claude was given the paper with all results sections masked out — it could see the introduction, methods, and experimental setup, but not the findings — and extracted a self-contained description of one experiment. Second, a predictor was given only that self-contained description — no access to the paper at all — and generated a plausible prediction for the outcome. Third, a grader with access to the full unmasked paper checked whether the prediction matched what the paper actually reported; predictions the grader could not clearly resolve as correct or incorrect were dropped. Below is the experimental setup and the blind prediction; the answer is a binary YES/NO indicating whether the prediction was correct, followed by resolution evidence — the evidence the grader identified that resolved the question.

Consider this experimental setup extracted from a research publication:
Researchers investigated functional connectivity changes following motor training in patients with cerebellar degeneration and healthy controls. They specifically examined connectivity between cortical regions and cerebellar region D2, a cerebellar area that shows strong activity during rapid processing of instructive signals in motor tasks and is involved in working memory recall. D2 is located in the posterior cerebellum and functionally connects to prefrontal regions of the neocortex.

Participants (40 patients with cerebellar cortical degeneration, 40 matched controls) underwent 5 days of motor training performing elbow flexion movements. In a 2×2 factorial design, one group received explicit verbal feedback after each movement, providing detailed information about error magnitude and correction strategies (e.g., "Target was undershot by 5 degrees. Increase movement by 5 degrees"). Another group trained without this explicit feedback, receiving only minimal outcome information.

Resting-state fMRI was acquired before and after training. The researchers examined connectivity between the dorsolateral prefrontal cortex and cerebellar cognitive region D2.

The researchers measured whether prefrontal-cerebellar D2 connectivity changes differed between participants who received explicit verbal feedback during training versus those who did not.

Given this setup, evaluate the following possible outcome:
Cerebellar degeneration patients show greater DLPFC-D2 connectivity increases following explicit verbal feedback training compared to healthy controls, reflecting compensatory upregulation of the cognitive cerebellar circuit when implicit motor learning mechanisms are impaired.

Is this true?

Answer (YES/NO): NO